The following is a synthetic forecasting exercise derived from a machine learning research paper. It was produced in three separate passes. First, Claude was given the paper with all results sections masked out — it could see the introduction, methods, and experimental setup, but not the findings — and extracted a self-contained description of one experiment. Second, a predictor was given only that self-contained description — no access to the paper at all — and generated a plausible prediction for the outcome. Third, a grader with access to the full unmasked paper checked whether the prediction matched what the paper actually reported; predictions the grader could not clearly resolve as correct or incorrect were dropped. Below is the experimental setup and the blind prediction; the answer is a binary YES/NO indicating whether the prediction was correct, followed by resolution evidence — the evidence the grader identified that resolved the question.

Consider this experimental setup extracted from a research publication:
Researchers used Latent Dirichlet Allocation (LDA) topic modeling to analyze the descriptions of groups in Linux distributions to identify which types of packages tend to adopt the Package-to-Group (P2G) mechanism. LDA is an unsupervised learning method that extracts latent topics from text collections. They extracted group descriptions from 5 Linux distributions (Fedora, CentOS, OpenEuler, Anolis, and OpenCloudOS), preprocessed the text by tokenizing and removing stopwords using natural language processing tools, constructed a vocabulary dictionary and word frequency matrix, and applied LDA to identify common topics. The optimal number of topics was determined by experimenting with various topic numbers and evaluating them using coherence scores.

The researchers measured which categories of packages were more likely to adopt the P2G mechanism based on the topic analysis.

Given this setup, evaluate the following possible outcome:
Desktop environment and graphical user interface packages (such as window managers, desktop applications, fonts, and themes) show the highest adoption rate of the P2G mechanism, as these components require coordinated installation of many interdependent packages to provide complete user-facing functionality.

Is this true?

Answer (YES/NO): NO